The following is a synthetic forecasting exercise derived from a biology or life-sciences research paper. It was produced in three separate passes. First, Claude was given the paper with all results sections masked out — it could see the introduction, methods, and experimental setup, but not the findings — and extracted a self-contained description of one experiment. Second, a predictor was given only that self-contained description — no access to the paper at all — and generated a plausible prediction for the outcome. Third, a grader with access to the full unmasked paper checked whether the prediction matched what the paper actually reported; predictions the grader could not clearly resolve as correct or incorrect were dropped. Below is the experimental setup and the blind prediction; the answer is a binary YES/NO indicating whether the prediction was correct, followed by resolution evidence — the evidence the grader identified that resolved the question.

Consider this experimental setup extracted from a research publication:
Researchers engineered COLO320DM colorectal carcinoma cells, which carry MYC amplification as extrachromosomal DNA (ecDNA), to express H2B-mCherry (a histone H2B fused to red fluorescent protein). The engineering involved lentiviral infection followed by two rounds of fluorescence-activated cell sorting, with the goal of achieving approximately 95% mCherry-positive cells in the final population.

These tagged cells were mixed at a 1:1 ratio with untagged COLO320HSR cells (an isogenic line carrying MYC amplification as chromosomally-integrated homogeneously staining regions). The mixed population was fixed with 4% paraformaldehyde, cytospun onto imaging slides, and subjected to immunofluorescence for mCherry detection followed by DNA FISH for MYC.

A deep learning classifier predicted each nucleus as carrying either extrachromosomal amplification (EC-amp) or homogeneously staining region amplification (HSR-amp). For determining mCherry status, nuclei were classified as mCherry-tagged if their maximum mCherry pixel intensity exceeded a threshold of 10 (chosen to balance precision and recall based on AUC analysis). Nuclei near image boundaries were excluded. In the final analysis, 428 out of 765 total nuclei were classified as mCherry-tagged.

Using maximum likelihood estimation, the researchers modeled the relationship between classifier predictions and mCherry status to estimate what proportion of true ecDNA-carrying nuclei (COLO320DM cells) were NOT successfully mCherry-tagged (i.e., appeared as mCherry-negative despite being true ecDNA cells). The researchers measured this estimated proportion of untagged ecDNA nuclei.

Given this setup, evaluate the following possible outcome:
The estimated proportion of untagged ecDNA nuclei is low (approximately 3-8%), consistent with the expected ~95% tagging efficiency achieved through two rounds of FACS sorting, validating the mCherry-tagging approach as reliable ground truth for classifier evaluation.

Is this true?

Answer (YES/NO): YES